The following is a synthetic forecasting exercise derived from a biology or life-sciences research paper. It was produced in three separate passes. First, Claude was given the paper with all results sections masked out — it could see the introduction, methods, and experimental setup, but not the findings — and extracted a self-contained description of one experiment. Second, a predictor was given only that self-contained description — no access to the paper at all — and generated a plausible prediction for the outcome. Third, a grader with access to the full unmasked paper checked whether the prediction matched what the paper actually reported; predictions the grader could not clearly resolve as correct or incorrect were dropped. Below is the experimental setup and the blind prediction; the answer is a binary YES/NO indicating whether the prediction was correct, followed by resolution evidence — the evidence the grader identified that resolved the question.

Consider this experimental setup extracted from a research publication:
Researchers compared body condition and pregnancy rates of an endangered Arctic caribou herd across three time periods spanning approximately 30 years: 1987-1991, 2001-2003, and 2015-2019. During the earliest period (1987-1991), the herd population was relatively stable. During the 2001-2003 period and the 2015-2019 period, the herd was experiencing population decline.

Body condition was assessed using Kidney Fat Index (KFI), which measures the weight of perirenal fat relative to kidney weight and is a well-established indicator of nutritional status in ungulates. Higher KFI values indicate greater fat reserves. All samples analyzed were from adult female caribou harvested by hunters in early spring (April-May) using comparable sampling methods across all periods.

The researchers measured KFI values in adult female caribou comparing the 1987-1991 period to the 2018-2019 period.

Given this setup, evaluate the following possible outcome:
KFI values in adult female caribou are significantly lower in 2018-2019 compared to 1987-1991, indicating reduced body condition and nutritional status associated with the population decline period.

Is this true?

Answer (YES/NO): NO